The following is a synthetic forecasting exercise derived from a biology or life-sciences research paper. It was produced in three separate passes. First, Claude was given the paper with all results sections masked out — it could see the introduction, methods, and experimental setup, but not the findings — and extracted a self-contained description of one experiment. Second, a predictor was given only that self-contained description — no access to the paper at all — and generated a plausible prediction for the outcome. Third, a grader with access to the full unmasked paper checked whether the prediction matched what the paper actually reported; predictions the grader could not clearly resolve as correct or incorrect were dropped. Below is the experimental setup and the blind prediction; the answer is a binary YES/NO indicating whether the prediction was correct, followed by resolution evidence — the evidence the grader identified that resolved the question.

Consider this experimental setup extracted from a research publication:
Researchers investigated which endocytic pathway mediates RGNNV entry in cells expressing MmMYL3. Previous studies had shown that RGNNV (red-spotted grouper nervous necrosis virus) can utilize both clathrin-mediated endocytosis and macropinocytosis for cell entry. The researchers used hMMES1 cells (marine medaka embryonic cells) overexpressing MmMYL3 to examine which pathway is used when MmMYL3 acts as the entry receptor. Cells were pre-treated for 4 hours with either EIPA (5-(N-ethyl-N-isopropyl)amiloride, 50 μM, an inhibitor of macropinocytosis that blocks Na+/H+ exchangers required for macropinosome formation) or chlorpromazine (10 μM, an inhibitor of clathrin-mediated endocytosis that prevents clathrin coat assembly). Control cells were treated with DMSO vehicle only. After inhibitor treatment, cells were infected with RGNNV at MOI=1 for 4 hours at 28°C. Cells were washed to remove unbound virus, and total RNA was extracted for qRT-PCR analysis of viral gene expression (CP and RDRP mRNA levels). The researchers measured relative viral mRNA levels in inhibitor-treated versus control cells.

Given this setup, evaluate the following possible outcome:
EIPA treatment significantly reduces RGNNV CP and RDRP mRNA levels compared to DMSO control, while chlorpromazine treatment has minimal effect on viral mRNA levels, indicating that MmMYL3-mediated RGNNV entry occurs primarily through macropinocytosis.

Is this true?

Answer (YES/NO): YES